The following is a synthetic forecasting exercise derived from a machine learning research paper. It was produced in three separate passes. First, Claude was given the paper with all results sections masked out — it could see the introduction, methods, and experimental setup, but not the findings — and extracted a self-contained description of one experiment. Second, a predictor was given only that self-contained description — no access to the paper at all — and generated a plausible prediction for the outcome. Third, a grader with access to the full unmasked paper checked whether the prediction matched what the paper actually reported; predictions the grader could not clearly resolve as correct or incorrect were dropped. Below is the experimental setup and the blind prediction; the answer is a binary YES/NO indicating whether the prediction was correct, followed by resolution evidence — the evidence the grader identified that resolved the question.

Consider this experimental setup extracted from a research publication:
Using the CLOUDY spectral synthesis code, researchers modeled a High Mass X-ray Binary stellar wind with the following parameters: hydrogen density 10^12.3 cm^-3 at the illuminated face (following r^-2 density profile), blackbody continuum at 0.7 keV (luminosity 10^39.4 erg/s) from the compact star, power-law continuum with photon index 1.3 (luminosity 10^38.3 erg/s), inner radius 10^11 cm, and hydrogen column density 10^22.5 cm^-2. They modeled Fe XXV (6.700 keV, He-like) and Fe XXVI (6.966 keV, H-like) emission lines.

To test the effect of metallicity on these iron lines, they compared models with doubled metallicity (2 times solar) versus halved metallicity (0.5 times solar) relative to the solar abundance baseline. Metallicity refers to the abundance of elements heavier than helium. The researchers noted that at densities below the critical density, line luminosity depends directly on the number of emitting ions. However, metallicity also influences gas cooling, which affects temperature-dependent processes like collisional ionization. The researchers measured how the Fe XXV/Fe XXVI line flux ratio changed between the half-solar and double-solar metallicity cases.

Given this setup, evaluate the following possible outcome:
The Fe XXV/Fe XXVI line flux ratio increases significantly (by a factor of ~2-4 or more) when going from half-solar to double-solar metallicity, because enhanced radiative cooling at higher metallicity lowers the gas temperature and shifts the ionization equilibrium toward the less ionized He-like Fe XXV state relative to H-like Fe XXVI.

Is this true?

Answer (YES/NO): NO